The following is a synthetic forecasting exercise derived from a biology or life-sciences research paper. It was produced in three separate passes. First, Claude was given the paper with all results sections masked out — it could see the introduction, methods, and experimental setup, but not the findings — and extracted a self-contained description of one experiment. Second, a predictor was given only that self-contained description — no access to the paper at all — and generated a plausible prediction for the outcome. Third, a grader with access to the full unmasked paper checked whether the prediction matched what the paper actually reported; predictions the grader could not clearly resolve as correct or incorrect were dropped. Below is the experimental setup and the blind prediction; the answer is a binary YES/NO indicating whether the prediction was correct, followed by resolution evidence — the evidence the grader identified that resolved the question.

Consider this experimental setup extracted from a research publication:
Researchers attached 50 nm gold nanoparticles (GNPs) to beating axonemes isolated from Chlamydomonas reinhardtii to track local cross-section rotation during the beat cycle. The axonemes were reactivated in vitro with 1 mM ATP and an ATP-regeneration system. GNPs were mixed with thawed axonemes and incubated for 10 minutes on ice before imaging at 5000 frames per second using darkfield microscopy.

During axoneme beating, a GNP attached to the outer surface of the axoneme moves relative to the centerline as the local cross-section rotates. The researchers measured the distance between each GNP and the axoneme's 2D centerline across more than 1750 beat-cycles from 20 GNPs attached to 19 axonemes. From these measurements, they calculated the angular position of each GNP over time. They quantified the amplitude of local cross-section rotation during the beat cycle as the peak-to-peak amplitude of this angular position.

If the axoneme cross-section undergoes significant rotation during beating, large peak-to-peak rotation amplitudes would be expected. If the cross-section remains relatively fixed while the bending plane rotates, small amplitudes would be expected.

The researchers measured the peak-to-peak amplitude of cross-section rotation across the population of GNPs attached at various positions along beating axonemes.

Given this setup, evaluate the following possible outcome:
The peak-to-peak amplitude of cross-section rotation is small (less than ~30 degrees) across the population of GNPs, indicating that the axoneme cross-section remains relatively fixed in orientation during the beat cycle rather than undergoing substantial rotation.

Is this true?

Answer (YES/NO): NO